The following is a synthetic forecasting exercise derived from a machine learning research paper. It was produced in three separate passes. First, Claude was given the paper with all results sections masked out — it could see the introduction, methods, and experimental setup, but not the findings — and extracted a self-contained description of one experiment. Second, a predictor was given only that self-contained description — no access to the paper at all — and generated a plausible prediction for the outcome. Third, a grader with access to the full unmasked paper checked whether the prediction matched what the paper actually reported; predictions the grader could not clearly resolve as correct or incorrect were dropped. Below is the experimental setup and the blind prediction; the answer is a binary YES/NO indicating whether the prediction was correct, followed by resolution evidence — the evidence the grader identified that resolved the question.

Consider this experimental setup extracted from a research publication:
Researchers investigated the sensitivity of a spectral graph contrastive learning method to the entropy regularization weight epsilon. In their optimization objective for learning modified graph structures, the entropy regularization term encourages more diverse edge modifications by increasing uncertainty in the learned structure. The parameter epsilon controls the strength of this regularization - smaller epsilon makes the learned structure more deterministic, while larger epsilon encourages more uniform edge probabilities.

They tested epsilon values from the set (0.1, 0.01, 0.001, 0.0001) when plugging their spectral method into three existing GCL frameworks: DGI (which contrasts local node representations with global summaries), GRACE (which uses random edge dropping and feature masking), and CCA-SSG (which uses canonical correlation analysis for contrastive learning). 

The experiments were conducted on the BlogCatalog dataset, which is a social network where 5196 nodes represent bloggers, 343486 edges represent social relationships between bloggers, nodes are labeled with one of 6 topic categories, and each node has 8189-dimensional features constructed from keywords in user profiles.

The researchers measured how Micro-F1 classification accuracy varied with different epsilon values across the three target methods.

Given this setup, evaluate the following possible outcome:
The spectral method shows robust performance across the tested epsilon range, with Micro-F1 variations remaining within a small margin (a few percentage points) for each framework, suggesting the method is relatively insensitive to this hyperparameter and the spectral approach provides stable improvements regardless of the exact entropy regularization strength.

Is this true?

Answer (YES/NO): NO